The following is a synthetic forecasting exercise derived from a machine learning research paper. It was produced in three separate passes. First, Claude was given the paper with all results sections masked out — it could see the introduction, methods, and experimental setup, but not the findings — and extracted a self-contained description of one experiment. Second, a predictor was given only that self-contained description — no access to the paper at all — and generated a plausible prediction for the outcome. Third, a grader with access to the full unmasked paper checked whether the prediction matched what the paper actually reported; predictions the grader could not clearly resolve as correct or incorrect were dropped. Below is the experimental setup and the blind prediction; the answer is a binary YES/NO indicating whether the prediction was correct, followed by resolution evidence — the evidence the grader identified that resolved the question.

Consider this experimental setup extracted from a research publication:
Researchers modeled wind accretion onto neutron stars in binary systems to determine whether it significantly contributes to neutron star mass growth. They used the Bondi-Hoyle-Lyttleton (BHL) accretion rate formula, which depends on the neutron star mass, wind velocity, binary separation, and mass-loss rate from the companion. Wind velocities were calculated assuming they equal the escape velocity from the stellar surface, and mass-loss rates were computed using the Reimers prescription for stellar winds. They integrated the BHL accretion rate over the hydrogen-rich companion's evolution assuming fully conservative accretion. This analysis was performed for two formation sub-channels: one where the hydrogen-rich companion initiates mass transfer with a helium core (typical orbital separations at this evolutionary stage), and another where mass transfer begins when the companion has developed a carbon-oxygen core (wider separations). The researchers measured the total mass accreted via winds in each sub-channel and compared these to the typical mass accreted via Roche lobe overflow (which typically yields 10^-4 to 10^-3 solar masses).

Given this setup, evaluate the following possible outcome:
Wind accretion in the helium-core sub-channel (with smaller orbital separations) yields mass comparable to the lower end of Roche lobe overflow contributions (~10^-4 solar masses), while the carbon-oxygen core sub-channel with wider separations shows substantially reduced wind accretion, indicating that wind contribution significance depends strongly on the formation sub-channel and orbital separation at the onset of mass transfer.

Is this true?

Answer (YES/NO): NO